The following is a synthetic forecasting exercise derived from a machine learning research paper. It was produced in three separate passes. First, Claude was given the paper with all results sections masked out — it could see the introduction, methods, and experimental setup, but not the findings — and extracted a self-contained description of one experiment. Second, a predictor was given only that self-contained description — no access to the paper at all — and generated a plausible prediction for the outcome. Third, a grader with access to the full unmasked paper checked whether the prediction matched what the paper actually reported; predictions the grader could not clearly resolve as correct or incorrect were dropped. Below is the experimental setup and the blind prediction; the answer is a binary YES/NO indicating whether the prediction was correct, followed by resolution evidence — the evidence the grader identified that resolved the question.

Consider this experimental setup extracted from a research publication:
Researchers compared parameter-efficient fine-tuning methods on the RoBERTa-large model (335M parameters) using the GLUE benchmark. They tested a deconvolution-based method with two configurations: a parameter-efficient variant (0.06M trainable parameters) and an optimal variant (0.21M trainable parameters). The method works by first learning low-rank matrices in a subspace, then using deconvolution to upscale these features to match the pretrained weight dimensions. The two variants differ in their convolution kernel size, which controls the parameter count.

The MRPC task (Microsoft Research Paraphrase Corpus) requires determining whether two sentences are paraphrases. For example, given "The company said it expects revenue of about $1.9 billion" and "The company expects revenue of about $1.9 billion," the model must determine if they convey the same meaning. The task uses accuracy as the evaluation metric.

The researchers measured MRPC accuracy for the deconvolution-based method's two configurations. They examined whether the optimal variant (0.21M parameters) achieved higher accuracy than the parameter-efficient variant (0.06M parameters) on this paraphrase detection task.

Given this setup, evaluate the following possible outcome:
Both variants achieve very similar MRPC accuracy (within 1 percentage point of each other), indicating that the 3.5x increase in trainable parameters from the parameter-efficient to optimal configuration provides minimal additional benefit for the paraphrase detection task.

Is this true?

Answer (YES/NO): YES